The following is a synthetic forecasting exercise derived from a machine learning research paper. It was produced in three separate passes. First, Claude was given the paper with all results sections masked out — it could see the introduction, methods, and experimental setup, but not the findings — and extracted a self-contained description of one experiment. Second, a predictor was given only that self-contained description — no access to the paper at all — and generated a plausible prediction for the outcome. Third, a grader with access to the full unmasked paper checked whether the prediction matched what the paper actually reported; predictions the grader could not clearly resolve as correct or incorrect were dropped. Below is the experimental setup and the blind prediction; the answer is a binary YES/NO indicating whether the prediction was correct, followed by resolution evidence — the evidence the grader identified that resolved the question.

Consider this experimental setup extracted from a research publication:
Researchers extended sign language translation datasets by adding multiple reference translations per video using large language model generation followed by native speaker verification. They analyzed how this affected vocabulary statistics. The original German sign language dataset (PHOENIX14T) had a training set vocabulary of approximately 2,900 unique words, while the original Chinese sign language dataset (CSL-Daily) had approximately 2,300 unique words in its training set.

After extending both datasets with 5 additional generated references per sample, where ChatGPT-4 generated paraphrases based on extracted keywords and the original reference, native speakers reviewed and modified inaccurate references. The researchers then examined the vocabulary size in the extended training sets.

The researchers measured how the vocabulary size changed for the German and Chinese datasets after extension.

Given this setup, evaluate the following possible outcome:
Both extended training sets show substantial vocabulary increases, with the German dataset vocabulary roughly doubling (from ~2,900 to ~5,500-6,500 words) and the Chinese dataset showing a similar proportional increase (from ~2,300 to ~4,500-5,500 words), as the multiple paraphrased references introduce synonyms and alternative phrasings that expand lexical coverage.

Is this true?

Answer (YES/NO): NO